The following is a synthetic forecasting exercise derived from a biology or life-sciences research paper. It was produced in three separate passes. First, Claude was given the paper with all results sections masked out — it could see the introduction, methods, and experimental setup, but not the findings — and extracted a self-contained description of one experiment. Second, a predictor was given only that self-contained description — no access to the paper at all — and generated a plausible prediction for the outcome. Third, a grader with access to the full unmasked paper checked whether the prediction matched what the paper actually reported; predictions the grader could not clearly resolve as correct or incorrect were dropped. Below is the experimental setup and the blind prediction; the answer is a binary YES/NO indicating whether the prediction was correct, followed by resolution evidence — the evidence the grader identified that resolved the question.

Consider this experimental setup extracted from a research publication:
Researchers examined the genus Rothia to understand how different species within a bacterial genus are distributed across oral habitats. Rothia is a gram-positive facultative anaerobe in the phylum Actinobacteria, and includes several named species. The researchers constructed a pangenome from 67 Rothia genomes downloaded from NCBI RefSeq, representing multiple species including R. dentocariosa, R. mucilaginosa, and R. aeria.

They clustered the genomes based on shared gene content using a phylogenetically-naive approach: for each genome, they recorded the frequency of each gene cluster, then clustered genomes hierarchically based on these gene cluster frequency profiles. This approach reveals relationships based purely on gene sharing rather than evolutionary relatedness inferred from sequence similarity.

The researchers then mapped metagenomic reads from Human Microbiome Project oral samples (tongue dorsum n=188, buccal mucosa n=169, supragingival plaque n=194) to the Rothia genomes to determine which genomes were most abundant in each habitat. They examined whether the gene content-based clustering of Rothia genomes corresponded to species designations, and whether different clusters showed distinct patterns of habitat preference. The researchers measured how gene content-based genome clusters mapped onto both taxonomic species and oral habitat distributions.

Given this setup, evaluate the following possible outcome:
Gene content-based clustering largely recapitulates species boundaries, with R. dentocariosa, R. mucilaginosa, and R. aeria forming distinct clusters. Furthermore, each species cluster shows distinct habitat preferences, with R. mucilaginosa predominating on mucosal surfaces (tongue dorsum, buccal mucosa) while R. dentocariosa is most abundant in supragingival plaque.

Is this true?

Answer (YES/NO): NO